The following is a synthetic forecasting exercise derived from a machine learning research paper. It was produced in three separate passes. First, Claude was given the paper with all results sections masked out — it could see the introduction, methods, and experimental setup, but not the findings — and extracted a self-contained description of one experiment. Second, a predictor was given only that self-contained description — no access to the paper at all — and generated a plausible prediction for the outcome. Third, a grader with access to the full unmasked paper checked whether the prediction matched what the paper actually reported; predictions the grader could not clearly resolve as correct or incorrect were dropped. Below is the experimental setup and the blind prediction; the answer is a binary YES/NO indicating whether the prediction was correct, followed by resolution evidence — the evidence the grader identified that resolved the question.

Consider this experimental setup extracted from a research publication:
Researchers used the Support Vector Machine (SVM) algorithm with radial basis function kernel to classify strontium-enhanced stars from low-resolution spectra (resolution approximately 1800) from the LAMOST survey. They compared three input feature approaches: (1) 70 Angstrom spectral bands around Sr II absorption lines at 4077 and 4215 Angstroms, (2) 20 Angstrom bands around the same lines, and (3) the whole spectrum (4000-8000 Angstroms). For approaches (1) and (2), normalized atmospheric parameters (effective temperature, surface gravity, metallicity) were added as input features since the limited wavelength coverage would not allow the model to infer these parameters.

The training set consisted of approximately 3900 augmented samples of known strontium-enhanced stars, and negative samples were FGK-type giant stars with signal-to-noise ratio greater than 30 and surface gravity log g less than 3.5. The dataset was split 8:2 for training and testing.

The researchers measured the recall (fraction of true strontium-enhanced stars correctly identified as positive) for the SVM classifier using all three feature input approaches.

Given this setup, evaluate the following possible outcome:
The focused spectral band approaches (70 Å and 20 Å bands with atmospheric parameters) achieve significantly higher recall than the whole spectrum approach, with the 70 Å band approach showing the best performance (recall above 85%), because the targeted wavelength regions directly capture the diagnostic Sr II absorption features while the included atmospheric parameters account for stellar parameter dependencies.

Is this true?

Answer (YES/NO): NO